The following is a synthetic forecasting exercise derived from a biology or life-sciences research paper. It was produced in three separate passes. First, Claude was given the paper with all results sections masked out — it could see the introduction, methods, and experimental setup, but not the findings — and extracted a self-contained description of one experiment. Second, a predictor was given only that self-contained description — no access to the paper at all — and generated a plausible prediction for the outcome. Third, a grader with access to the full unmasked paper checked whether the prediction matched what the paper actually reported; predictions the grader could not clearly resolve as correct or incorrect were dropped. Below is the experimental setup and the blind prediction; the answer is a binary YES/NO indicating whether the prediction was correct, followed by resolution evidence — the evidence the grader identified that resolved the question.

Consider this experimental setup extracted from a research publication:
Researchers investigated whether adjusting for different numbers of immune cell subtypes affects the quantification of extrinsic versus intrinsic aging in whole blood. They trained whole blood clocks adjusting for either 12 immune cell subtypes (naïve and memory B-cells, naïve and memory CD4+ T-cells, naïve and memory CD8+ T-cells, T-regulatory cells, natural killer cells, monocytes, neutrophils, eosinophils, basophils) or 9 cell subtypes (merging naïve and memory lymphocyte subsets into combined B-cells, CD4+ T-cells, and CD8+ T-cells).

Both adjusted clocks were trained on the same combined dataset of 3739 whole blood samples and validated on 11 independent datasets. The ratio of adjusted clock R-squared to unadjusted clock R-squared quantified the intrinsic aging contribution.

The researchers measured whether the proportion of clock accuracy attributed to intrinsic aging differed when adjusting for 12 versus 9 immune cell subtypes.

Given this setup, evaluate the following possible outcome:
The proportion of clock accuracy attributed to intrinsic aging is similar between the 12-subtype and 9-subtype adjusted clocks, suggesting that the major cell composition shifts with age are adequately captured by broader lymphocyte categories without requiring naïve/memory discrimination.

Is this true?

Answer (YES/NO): NO